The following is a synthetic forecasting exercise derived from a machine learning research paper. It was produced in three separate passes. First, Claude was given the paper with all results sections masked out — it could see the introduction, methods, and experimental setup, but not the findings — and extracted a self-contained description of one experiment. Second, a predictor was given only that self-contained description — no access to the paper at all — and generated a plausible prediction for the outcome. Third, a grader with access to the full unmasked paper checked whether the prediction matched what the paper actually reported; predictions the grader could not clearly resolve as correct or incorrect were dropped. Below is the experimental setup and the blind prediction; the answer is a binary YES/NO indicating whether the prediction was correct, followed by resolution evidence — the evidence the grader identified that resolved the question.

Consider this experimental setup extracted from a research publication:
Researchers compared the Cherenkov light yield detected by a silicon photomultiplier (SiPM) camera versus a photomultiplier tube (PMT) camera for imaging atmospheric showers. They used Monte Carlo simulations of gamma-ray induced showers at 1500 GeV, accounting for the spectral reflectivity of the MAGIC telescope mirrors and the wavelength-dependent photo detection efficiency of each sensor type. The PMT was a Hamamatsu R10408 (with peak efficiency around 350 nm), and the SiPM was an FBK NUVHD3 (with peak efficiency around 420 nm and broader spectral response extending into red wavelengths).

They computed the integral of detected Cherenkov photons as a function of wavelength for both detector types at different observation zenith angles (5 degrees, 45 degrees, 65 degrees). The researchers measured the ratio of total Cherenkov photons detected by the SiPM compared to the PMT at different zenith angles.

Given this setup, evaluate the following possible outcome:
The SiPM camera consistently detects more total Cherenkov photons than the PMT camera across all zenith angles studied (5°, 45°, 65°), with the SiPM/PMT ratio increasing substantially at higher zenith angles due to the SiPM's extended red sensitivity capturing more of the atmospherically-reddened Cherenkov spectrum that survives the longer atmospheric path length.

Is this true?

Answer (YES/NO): YES